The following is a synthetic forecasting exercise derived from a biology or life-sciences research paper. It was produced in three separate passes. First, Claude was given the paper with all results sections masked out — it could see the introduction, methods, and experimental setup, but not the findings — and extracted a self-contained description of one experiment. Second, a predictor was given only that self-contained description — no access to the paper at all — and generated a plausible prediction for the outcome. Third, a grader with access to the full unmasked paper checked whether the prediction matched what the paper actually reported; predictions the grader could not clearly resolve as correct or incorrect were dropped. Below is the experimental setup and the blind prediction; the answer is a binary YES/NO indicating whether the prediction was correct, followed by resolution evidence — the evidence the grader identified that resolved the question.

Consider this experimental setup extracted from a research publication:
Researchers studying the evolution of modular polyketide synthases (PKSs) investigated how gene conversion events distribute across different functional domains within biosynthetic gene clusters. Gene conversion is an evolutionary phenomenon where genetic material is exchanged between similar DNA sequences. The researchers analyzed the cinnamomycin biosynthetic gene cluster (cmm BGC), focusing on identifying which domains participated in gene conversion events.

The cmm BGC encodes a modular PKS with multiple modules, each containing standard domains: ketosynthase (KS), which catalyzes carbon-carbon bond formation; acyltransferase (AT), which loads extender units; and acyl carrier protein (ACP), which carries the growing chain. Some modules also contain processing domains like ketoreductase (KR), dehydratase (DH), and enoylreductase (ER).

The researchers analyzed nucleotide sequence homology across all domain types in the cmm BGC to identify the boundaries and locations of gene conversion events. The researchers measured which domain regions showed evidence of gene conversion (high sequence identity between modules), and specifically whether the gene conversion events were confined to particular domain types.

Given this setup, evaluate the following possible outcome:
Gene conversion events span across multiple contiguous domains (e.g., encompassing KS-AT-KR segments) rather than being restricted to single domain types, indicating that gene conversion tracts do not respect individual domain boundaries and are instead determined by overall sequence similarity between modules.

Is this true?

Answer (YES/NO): NO